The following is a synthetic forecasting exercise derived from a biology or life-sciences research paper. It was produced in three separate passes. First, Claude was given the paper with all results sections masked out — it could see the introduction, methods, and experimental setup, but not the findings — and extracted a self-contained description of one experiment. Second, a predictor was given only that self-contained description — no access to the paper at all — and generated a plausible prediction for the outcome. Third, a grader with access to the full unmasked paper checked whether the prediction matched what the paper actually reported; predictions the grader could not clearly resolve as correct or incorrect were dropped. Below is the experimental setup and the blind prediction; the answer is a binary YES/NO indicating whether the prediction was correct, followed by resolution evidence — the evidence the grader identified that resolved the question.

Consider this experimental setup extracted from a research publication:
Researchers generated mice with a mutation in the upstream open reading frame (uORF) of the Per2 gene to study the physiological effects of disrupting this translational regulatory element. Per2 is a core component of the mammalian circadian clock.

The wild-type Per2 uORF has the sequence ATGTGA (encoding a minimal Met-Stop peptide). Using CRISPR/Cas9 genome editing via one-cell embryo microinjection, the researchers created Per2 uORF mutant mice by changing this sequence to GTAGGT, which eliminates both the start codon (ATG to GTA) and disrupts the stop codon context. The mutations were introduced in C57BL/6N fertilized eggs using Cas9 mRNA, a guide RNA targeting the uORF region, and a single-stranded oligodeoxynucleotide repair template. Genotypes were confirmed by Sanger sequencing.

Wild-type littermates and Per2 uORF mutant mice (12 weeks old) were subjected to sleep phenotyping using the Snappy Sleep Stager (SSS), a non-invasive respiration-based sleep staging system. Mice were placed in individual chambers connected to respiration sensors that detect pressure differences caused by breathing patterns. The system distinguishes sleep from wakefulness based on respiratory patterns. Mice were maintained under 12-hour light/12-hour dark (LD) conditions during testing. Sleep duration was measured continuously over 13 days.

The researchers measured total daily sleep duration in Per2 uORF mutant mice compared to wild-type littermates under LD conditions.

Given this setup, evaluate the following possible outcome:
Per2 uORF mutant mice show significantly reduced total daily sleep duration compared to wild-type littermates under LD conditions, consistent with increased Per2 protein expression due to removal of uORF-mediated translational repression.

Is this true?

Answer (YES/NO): YES